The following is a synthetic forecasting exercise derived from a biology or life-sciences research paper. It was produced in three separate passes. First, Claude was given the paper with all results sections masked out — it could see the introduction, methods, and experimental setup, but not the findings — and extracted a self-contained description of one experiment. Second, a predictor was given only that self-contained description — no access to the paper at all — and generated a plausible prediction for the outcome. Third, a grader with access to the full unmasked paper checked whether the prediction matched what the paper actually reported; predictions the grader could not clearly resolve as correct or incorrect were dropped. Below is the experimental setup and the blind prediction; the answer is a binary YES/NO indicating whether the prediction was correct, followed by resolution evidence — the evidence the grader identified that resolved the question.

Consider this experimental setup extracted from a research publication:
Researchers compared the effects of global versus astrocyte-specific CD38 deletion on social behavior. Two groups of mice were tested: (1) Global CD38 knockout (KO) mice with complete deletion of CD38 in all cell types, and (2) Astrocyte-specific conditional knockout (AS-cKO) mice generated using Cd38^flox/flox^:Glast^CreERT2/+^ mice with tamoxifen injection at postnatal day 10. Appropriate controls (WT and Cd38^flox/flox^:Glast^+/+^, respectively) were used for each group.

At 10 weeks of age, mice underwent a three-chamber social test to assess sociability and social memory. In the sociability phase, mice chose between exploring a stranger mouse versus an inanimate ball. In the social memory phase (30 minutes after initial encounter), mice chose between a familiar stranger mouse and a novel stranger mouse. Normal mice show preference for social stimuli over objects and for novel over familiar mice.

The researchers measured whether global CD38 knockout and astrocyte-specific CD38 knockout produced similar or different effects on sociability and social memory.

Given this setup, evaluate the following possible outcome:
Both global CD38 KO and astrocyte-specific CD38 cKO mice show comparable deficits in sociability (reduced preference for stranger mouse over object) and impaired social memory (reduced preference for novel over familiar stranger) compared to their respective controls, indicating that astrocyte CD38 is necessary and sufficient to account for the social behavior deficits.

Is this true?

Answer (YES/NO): NO